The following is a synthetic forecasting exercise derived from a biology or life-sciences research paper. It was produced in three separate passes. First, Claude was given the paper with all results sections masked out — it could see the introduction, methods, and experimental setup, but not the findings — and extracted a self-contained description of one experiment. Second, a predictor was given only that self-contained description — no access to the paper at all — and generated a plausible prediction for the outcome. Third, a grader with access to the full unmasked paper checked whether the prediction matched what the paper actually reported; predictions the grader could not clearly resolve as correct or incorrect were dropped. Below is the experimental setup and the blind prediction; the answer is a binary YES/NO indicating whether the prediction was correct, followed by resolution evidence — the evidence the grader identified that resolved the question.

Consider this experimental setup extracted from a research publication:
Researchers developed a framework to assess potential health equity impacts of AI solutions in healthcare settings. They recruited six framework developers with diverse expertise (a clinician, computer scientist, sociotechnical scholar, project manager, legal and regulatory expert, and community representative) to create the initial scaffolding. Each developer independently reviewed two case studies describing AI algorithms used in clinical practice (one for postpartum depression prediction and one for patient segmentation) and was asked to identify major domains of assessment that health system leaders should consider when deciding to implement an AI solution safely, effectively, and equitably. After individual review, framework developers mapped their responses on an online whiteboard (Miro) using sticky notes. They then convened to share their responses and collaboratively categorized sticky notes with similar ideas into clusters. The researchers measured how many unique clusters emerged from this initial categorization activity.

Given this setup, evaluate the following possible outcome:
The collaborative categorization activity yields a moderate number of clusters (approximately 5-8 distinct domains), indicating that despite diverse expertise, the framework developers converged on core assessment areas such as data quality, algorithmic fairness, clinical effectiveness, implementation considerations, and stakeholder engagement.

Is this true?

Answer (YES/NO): YES